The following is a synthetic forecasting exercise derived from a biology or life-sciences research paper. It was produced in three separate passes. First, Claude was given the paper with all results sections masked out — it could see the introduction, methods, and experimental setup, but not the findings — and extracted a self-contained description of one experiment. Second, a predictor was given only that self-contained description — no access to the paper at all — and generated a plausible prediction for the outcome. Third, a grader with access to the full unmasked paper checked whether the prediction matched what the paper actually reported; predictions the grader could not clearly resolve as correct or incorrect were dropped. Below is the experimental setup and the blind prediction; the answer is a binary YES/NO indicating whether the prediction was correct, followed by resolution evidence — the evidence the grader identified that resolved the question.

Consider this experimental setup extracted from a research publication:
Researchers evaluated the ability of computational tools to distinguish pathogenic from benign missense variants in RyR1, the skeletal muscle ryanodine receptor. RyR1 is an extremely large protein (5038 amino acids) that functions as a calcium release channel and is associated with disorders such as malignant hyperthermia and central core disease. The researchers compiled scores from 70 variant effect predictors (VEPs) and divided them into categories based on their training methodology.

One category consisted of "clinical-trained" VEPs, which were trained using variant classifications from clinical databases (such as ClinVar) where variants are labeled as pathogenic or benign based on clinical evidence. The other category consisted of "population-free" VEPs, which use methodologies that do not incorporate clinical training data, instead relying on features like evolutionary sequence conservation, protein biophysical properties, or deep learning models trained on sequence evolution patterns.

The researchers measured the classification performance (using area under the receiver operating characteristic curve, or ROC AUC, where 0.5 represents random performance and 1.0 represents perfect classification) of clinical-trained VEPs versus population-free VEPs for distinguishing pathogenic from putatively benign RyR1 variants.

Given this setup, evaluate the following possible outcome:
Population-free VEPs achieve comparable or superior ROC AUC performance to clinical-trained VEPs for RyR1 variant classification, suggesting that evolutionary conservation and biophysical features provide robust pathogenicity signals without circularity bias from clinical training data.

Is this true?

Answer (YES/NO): NO